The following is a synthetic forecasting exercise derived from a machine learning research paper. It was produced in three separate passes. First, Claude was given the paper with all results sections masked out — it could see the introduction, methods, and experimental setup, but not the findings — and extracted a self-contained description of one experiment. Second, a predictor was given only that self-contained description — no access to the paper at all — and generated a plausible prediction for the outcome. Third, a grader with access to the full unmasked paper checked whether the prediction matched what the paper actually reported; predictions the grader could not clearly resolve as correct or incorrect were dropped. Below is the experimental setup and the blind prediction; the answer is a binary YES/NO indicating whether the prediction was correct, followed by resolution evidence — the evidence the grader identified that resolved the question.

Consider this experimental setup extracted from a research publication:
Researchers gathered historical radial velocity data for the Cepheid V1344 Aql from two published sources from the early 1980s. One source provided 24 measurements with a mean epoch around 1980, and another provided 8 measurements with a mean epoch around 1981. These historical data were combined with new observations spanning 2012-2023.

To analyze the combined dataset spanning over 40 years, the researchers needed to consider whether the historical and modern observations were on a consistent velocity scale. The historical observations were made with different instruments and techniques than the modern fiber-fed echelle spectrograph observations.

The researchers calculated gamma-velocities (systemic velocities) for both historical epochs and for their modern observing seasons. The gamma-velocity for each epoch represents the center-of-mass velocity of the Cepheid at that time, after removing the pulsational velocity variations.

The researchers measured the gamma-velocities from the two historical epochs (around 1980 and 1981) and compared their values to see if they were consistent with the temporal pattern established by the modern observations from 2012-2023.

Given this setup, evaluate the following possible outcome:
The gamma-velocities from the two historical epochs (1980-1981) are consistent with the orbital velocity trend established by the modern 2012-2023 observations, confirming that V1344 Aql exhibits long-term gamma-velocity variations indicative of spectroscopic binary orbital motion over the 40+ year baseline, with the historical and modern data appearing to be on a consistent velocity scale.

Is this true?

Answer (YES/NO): YES